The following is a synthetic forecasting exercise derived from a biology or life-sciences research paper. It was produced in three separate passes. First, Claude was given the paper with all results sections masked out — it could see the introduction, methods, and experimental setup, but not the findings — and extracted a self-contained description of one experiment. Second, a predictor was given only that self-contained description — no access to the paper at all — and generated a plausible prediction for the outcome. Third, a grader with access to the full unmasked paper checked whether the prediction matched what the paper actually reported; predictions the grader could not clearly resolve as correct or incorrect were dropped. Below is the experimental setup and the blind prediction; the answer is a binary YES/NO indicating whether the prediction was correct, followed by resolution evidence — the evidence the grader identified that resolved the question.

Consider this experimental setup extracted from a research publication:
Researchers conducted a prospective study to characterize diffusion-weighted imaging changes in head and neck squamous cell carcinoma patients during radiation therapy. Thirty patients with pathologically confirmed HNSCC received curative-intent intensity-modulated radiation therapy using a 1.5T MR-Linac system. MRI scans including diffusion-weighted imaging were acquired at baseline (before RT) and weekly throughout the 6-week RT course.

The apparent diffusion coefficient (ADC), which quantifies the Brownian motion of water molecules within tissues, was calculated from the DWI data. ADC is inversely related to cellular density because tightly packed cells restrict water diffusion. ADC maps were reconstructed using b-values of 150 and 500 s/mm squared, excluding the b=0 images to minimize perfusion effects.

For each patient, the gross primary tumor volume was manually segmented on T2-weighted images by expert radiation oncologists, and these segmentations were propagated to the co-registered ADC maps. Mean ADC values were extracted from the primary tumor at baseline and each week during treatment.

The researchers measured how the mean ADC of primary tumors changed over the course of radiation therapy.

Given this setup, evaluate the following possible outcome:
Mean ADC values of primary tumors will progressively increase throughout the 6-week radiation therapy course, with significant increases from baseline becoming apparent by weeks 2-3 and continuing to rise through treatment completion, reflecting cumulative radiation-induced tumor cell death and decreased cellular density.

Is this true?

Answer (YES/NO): YES